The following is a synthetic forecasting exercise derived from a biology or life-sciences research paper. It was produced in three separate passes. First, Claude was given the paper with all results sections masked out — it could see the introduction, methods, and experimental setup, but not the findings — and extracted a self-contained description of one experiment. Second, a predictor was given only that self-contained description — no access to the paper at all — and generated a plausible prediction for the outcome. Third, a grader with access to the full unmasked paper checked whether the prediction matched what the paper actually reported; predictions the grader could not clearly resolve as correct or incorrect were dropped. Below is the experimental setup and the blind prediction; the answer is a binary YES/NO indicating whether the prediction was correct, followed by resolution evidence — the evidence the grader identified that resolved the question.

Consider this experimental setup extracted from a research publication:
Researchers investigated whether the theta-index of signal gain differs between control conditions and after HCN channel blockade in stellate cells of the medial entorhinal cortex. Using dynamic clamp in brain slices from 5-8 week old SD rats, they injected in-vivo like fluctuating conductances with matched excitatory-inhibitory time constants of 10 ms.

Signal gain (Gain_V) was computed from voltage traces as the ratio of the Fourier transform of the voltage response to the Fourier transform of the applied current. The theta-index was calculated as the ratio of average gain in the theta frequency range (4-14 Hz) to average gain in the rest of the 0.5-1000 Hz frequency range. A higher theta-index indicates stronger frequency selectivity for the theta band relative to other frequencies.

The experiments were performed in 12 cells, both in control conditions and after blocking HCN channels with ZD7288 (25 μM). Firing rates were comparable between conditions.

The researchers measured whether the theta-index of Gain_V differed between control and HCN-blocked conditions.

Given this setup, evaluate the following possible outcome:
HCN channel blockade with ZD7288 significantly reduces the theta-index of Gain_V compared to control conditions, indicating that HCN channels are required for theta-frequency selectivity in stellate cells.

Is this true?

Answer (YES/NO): YES